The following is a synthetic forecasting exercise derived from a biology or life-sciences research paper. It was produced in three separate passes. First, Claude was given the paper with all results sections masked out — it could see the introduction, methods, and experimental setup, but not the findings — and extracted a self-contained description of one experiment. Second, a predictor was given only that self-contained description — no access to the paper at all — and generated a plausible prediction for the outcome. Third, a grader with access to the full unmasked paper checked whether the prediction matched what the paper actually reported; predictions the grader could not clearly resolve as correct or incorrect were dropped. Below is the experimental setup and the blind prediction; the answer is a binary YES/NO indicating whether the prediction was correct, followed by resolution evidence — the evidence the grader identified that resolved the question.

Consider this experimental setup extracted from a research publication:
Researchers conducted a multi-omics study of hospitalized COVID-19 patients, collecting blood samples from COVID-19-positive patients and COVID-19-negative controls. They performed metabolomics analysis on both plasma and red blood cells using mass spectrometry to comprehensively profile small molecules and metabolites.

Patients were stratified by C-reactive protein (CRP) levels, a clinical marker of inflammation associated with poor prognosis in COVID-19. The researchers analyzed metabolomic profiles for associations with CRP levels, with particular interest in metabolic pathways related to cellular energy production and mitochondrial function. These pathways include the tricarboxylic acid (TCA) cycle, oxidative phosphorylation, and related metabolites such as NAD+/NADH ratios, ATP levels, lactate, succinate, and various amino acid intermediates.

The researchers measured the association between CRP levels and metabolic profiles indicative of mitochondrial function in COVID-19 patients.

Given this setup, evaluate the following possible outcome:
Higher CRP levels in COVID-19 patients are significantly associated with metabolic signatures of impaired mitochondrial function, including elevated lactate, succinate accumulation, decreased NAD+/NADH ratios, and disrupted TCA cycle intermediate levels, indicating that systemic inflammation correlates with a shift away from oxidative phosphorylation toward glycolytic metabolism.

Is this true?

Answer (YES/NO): NO